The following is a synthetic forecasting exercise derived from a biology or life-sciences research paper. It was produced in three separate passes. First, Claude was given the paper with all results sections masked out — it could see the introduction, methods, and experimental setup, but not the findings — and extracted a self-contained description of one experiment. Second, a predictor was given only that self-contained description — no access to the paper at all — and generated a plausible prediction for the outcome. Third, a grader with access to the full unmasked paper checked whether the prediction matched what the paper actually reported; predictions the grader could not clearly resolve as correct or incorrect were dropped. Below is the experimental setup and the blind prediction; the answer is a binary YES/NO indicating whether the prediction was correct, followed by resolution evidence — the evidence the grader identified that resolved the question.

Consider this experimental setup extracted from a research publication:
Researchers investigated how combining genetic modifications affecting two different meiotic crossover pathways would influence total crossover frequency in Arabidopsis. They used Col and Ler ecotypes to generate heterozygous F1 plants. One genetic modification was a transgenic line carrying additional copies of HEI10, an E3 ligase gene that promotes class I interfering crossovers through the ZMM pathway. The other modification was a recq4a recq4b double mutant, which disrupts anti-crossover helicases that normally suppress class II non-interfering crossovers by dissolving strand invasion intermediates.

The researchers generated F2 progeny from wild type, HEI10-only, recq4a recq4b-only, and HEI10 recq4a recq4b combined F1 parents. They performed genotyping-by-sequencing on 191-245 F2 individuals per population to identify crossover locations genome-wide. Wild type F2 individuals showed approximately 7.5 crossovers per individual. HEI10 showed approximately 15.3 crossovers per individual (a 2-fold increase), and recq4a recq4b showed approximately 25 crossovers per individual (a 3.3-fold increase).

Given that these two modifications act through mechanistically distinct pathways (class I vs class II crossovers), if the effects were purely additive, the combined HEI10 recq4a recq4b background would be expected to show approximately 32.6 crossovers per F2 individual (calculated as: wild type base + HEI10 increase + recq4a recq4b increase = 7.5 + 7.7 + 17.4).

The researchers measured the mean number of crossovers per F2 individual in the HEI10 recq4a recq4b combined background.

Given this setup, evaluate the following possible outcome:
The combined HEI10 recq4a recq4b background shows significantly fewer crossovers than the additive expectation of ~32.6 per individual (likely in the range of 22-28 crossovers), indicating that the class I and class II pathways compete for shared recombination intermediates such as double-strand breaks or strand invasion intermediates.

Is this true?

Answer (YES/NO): NO